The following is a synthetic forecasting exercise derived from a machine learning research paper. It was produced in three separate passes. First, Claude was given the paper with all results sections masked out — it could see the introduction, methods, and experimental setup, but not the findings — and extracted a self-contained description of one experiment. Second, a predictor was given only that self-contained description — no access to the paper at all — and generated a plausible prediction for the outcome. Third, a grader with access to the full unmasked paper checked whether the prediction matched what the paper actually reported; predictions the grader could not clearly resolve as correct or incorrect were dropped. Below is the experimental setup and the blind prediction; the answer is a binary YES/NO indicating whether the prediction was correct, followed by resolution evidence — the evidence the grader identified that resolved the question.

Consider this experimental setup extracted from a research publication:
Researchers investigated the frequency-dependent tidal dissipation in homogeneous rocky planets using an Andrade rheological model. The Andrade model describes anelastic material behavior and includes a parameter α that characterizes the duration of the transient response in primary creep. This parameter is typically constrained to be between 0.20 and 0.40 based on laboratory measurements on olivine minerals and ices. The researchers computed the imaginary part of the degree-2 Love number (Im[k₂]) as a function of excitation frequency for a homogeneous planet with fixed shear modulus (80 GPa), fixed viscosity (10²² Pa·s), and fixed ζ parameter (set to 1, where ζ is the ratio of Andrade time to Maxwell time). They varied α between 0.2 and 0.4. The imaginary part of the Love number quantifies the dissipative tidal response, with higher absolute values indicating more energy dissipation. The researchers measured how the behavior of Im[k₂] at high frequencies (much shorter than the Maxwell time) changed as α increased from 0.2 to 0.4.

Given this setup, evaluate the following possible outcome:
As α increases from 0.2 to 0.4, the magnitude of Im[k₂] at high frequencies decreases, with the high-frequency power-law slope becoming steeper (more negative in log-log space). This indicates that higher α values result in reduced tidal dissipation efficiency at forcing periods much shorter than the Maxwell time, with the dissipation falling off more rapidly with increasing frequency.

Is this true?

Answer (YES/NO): YES